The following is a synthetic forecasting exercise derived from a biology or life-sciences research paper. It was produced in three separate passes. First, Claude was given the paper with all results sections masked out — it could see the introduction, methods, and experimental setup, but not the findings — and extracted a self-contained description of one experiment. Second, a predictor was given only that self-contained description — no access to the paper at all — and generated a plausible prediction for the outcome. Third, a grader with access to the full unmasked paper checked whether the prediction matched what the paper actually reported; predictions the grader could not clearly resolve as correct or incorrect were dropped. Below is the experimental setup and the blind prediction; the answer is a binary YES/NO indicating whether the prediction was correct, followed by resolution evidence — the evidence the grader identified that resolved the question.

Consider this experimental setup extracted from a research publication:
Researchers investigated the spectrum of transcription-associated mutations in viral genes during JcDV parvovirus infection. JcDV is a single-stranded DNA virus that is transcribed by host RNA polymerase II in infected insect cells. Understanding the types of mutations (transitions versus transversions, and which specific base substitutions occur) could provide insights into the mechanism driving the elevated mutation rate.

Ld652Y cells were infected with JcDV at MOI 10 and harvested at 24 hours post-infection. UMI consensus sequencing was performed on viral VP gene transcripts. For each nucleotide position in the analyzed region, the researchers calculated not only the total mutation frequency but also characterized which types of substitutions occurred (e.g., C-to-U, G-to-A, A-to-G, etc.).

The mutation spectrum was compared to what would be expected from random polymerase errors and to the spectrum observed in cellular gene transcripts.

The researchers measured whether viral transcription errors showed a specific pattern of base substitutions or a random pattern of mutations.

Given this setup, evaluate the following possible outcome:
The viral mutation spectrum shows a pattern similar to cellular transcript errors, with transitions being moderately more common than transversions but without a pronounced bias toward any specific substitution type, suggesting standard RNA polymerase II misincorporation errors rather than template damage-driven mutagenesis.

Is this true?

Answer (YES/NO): NO